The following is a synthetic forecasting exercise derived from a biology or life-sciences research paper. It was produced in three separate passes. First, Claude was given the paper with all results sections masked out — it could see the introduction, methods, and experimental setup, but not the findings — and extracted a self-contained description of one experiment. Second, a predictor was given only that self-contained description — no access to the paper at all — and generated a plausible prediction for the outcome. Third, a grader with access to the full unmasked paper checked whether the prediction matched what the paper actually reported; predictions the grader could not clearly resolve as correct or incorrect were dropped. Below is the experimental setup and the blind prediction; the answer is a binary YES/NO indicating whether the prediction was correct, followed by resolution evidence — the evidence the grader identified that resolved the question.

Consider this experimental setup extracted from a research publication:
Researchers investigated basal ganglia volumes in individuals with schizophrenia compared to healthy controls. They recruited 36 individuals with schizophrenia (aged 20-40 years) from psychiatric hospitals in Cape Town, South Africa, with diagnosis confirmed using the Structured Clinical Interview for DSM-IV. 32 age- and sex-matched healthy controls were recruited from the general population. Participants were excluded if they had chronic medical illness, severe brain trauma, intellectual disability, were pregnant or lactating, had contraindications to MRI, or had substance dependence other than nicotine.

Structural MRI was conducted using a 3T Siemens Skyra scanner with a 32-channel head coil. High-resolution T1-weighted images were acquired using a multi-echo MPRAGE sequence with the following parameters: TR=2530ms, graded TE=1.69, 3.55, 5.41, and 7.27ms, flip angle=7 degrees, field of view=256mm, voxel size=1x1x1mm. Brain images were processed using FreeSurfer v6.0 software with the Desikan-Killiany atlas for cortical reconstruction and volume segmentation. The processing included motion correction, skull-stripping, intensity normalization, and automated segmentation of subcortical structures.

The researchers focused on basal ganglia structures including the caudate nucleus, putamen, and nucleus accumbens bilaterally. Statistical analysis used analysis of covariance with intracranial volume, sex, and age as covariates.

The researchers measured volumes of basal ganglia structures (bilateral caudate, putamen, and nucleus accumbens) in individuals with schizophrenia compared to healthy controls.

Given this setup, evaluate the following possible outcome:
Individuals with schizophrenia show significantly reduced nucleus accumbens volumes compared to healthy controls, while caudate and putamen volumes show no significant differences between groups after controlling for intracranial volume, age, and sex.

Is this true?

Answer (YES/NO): NO